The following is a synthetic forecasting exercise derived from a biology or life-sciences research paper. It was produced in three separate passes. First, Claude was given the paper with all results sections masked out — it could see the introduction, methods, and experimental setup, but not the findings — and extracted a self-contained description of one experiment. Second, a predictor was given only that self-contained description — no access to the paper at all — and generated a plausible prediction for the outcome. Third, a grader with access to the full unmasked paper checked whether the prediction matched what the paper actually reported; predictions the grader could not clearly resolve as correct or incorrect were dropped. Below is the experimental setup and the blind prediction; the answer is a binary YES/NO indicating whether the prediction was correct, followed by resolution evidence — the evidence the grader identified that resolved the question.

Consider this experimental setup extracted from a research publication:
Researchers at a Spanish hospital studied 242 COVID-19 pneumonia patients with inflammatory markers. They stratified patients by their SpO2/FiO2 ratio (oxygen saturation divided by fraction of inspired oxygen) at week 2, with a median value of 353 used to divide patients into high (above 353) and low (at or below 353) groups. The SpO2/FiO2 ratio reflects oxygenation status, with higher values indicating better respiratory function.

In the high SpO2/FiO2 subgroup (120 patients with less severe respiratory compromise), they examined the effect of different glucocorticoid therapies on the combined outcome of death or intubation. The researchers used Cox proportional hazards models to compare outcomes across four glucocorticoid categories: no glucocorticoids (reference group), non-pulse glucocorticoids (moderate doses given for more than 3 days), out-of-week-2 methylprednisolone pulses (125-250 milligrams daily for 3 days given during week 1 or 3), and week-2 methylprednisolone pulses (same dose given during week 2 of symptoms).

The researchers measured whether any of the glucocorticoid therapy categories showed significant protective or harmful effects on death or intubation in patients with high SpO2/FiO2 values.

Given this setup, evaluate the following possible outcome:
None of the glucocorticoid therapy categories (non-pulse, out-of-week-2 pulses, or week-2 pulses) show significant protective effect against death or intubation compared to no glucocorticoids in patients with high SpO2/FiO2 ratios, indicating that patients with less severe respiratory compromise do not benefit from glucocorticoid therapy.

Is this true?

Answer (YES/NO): YES